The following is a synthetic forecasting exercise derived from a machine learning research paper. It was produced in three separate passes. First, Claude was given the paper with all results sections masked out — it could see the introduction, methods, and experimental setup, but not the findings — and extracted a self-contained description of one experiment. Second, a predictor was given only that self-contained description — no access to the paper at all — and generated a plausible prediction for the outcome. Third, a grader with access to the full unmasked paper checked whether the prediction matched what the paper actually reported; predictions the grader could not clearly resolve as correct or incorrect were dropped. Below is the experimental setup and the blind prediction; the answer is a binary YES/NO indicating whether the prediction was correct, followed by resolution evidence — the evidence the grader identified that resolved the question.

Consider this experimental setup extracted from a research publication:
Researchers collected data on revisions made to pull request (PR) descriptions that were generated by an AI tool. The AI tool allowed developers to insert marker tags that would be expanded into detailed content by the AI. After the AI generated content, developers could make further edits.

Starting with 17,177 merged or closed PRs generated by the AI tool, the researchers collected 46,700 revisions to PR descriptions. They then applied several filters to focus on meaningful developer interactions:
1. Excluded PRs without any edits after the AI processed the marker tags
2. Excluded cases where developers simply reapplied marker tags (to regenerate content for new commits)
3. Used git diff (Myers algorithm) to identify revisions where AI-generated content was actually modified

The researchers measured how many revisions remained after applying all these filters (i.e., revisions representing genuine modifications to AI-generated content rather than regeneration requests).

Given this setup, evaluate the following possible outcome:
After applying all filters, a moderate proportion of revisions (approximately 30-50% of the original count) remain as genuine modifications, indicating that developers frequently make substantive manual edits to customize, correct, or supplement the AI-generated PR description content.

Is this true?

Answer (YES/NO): NO